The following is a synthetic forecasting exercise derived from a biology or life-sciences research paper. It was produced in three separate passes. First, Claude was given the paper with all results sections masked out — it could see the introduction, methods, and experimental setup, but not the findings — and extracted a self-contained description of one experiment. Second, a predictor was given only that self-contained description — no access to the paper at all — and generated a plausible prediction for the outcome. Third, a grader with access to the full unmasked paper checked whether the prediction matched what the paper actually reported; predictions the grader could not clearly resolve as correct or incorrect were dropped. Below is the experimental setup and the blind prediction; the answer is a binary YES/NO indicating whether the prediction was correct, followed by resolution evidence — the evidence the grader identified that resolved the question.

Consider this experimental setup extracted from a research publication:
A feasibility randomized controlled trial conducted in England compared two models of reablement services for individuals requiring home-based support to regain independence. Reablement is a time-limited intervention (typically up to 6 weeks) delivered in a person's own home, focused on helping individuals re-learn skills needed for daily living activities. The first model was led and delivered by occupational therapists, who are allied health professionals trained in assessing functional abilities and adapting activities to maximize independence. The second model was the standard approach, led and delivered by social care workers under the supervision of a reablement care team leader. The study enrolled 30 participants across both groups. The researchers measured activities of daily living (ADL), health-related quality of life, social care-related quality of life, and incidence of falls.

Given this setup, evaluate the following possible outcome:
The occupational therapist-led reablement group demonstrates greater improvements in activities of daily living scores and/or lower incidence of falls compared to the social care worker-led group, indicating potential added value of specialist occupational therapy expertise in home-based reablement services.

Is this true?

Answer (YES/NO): YES